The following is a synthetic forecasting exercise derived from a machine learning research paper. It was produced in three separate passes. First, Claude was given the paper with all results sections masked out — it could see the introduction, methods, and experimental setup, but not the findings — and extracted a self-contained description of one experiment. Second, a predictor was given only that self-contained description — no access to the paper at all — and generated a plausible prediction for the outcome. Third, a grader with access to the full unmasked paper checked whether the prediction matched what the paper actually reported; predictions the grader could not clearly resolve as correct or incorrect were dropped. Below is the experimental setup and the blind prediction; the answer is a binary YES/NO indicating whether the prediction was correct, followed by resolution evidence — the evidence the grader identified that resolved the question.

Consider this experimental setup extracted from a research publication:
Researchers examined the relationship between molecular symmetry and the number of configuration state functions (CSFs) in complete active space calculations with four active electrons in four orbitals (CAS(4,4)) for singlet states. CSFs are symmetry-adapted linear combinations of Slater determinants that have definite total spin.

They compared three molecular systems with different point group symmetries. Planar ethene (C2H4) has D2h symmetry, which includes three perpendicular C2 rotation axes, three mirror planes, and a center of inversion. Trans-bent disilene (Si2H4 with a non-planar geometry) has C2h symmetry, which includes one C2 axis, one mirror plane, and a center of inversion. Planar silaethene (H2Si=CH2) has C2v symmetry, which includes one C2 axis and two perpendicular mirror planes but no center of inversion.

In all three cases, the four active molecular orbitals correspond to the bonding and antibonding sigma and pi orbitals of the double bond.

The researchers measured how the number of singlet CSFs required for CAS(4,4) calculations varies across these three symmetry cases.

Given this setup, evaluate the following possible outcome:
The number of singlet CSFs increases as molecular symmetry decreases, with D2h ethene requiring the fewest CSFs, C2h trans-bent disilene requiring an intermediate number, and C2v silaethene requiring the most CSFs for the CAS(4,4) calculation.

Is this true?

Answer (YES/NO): NO